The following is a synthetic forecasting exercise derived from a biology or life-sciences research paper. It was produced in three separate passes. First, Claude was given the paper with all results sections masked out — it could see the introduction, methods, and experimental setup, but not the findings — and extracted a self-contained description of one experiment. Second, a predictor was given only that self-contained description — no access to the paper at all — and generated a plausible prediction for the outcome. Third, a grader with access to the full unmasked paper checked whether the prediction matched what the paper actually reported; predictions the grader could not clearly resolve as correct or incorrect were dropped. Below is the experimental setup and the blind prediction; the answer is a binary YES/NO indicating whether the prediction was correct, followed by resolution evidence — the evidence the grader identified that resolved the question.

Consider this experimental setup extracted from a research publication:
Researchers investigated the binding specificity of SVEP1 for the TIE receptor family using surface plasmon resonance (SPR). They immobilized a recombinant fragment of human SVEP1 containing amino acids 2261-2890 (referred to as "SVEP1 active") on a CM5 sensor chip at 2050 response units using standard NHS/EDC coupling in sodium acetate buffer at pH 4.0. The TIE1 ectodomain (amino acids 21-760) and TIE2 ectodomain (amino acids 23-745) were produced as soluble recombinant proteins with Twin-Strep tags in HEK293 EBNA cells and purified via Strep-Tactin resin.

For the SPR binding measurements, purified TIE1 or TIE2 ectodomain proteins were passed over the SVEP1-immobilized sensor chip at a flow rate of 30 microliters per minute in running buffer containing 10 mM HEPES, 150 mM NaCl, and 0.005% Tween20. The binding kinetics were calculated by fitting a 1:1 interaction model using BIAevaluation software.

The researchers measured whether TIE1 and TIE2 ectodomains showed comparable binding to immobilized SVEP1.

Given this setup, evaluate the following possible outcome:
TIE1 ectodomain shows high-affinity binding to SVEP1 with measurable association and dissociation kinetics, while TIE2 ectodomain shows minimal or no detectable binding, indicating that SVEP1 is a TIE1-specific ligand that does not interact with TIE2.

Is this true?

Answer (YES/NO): YES